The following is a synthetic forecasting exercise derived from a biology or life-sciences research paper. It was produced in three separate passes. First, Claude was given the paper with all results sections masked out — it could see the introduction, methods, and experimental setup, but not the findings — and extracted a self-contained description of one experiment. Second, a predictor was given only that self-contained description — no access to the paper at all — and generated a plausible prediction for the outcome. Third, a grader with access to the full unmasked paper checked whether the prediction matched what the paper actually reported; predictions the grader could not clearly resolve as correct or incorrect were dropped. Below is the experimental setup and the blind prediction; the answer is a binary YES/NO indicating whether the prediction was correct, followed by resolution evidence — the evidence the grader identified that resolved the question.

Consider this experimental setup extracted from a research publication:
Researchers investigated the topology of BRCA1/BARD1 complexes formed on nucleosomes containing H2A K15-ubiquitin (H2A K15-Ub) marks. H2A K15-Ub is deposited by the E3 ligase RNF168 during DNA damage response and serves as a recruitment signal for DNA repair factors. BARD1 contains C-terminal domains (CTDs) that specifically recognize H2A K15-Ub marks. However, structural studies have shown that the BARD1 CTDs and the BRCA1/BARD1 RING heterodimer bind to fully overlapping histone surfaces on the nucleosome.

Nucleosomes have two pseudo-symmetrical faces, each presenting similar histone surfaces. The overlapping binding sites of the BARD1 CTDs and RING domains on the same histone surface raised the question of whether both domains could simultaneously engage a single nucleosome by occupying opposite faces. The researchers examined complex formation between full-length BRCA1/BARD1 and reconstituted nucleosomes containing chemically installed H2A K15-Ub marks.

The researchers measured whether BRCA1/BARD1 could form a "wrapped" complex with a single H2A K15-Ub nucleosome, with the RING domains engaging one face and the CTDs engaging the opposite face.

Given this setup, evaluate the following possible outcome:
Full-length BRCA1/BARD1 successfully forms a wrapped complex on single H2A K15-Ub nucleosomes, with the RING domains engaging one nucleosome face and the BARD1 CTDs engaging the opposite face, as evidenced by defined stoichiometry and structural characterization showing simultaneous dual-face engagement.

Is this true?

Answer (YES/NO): NO